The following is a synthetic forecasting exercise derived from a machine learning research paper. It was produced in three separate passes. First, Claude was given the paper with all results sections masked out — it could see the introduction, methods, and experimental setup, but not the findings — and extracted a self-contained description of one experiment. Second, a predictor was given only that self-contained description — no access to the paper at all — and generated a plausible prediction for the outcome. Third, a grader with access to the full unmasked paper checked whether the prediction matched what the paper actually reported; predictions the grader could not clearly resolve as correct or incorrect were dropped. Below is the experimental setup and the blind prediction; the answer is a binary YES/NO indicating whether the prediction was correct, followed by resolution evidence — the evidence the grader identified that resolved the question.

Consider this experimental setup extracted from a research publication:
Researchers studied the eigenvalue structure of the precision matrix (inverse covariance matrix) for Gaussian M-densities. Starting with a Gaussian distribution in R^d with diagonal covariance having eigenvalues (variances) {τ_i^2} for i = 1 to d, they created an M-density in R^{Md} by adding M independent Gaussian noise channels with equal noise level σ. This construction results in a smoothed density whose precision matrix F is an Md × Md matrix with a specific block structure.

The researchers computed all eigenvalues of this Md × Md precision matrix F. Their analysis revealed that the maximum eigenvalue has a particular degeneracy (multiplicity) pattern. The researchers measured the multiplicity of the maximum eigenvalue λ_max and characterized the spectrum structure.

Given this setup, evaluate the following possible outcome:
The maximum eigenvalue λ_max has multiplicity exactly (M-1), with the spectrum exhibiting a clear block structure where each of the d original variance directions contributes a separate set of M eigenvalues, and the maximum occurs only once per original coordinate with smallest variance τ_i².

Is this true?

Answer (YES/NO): NO